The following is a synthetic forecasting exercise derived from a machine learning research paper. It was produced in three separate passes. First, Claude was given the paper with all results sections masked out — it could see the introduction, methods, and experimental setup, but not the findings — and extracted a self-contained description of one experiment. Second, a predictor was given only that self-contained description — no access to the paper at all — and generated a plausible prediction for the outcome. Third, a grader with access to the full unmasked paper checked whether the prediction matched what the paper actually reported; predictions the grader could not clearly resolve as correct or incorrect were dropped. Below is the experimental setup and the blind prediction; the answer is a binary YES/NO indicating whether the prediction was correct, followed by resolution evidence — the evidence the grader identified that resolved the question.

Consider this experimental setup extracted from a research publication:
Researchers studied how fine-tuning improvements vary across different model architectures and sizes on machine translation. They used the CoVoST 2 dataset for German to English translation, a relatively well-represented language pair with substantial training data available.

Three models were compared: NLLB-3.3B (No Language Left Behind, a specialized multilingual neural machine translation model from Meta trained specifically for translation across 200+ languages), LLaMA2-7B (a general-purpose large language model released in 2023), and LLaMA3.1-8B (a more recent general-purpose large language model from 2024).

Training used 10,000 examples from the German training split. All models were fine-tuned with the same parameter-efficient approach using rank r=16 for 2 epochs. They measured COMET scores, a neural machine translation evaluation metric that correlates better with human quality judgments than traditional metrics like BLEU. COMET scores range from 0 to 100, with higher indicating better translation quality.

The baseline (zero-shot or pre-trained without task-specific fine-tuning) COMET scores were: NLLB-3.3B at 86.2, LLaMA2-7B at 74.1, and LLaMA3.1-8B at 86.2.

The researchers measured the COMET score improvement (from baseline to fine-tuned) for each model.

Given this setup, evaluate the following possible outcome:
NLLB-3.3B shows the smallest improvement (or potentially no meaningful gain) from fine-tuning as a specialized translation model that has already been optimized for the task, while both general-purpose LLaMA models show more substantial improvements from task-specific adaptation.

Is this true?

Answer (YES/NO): NO